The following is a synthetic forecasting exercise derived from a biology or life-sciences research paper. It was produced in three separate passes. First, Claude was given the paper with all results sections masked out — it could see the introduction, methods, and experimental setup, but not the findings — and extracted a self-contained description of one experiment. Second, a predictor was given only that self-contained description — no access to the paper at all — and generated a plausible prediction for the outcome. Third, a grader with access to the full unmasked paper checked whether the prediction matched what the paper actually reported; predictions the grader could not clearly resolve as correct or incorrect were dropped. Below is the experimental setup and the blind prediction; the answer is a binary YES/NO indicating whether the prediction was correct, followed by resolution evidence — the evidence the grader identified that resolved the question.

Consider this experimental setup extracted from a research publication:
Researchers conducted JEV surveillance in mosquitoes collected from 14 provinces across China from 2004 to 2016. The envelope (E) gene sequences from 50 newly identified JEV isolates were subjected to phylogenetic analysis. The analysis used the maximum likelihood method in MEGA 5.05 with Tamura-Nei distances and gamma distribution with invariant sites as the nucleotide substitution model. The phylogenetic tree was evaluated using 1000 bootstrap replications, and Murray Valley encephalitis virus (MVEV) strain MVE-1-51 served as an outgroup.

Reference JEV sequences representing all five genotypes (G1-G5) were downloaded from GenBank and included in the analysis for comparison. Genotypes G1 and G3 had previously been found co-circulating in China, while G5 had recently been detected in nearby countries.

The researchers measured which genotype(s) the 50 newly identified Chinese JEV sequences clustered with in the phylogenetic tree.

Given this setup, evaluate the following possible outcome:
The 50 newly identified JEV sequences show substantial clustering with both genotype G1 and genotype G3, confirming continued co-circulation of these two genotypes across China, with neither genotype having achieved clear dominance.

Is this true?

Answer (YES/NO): NO